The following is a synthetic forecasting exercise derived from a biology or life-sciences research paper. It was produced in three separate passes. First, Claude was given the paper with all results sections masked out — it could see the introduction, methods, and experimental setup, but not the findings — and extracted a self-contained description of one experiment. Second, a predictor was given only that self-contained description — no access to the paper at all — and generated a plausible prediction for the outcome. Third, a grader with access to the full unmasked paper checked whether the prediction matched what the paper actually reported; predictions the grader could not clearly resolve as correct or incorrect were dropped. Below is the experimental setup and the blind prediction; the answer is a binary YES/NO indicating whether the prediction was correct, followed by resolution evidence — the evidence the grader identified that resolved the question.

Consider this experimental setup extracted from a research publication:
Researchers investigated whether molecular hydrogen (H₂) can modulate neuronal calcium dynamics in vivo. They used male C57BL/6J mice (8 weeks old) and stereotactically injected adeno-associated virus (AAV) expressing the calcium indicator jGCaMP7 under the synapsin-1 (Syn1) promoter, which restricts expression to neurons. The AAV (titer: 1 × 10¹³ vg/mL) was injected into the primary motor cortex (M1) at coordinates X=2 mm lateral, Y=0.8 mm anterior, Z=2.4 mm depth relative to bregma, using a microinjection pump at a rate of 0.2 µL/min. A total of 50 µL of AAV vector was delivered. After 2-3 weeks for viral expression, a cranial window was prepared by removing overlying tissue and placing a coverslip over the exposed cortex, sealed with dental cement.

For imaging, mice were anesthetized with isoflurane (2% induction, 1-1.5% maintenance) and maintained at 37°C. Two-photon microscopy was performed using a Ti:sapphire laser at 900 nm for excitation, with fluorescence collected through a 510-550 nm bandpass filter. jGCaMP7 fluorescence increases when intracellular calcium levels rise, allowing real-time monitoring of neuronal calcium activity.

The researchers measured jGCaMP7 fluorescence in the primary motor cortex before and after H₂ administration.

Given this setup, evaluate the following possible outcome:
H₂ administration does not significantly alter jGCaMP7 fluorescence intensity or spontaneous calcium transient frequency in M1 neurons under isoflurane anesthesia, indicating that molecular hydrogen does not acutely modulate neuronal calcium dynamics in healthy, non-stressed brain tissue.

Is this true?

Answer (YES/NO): NO